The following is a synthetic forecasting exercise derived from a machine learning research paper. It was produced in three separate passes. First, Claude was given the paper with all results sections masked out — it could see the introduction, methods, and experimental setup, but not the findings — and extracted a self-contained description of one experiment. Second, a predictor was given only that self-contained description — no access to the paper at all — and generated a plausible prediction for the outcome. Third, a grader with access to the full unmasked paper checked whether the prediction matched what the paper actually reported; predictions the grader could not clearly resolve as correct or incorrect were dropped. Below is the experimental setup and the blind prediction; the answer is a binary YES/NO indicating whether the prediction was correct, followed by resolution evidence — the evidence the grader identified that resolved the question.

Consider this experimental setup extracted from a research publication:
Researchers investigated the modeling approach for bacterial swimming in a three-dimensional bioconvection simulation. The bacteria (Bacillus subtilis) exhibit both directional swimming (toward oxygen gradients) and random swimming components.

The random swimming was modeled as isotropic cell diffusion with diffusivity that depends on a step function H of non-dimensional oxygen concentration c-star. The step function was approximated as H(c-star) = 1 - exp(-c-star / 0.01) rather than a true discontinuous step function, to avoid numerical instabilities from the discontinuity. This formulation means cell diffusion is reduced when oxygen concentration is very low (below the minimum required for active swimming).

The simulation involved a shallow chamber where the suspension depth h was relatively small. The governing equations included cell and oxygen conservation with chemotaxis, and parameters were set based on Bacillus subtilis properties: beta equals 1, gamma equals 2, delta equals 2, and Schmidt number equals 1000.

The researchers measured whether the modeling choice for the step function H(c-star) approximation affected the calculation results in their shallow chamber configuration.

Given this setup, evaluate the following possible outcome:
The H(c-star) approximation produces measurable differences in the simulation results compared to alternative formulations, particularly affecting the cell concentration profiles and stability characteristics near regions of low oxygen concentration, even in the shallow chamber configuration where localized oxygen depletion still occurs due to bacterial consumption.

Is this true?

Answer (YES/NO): NO